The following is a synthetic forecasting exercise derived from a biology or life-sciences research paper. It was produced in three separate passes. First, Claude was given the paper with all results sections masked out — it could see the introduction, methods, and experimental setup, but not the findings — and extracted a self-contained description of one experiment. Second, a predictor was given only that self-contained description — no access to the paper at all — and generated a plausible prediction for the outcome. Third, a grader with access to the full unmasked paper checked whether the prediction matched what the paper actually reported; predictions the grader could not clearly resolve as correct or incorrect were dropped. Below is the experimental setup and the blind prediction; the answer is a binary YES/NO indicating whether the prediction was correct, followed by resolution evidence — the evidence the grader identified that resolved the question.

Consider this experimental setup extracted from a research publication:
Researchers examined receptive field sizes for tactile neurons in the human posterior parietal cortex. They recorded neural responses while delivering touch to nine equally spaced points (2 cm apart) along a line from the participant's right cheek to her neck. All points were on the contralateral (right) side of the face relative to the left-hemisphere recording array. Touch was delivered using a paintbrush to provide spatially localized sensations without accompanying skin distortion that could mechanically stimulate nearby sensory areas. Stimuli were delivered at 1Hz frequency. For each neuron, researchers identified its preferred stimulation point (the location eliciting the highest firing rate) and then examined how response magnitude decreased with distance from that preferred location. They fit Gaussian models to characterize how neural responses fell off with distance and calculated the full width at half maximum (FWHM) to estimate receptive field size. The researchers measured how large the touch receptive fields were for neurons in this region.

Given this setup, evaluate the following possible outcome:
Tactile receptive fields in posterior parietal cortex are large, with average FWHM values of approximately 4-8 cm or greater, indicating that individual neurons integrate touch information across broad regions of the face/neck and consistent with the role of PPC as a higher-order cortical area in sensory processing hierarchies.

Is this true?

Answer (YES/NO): YES